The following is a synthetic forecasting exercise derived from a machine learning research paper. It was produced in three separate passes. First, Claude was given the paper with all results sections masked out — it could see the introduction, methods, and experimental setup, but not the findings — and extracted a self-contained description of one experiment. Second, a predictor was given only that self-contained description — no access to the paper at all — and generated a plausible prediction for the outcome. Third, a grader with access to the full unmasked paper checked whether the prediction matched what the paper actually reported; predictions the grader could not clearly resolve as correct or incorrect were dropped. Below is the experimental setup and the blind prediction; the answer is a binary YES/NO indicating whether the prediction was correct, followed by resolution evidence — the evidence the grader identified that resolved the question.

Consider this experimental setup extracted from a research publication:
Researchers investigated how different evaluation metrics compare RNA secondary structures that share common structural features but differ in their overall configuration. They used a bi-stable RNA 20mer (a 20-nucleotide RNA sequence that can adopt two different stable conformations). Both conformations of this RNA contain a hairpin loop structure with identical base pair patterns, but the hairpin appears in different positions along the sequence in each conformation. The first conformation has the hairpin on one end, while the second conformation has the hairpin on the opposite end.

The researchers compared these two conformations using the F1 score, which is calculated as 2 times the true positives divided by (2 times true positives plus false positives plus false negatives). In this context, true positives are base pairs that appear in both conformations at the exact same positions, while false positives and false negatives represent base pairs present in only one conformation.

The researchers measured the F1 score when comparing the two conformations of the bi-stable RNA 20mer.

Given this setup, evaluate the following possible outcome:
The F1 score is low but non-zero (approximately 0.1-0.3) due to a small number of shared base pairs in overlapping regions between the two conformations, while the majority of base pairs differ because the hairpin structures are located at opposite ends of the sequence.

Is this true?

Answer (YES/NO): NO